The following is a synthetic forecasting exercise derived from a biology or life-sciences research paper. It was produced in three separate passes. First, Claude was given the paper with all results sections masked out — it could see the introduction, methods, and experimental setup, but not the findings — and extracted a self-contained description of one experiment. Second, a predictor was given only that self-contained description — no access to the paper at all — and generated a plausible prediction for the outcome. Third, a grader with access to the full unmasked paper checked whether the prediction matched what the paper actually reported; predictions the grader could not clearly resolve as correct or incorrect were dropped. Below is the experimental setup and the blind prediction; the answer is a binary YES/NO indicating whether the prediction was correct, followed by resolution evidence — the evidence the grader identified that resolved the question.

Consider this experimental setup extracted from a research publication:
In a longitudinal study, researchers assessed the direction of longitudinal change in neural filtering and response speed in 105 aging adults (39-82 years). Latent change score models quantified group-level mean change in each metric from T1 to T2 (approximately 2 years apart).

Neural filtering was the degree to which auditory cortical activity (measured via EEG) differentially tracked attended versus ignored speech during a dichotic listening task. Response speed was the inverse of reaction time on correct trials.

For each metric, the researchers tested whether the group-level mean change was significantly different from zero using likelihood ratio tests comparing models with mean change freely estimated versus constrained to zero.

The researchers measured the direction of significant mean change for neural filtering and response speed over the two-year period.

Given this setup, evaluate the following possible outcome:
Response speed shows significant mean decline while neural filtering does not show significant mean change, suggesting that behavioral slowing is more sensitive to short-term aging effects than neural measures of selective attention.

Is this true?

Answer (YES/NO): NO